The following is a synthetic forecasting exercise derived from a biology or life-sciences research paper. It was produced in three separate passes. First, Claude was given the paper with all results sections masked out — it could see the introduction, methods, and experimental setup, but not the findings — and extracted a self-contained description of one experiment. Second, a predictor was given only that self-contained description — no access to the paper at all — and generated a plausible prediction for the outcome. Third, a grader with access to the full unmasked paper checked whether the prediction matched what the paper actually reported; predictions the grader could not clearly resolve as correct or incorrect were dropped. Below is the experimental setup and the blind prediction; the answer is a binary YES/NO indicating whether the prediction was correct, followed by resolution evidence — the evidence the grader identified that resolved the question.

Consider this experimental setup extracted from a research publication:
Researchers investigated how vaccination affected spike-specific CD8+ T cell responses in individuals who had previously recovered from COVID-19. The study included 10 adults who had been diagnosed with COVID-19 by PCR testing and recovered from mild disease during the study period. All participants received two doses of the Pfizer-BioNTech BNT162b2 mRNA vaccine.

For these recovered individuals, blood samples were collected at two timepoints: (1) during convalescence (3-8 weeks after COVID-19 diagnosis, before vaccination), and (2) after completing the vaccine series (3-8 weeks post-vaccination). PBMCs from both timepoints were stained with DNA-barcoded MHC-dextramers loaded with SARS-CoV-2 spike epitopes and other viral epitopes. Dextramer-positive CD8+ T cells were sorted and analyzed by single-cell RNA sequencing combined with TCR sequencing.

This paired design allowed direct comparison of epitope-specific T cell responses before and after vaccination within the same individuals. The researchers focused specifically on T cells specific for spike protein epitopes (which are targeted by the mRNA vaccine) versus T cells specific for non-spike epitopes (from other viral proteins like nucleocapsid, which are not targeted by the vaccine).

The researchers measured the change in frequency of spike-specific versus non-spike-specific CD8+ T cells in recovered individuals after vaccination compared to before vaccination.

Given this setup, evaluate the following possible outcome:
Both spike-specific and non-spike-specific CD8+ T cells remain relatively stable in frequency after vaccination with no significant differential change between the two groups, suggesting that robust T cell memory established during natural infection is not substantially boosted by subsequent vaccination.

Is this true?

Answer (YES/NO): NO